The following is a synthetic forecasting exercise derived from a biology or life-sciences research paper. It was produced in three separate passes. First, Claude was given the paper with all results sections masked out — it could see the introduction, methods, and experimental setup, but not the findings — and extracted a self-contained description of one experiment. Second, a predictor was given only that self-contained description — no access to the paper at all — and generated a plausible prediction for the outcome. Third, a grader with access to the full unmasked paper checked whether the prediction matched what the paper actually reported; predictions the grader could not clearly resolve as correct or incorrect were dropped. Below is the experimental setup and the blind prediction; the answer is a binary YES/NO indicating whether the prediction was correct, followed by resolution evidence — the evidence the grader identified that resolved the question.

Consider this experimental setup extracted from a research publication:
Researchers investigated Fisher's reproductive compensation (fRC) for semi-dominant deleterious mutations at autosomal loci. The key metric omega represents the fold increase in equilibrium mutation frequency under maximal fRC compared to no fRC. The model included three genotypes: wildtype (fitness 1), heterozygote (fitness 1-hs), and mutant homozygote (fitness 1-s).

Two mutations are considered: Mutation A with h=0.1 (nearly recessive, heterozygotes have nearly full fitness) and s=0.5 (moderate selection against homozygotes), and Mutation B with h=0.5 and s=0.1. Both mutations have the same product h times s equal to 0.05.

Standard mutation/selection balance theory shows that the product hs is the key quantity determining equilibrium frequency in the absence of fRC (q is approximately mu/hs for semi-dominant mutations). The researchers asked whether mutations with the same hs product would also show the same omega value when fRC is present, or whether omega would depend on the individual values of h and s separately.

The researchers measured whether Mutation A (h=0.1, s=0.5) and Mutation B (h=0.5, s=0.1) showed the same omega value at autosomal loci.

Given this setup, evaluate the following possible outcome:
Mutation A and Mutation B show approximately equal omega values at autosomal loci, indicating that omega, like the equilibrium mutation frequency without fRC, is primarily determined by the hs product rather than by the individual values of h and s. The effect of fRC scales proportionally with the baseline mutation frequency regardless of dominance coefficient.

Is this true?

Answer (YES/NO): YES